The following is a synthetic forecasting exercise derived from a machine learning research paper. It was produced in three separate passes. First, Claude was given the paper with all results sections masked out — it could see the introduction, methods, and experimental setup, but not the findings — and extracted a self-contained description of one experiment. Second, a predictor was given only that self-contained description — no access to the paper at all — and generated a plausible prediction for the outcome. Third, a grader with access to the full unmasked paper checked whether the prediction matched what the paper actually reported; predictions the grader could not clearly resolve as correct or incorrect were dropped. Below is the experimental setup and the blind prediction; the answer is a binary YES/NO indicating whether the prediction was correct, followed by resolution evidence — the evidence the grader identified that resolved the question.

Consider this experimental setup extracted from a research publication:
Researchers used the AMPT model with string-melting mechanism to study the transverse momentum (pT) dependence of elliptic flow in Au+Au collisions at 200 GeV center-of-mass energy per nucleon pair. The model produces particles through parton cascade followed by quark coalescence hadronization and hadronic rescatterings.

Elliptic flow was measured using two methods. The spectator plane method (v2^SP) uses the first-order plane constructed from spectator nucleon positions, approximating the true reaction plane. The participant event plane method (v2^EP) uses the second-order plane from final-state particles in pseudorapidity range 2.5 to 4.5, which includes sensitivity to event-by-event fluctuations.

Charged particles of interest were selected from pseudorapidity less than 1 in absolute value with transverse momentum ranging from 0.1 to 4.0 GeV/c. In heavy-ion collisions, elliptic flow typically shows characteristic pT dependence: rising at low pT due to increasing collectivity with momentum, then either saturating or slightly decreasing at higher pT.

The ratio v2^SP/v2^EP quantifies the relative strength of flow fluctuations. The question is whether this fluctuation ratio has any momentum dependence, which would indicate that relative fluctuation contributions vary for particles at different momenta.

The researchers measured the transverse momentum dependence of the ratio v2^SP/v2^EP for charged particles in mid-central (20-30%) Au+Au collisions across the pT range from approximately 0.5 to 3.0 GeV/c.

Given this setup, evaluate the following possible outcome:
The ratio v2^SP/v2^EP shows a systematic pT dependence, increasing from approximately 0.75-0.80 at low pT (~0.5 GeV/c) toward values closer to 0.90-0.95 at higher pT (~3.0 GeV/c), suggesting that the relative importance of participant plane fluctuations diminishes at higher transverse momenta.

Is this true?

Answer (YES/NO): NO